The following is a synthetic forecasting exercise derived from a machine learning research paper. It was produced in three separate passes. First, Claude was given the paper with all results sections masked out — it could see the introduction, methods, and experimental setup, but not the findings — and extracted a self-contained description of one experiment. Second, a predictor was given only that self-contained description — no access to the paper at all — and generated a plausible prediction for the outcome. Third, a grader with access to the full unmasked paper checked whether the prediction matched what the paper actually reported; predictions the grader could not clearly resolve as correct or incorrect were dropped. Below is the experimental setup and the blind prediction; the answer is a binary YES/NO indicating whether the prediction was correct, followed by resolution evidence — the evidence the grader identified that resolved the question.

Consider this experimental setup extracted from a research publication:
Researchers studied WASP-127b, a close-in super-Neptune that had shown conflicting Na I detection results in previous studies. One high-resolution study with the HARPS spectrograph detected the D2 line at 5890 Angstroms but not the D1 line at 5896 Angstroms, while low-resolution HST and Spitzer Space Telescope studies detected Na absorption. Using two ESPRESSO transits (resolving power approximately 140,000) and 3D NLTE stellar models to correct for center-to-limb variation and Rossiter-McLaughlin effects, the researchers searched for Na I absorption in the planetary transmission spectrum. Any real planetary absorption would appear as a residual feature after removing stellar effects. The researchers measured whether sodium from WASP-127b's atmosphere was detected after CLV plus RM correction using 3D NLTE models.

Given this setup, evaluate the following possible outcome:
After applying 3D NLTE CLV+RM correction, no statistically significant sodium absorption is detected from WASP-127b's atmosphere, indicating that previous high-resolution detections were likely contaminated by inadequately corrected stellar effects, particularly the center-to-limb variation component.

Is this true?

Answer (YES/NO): NO